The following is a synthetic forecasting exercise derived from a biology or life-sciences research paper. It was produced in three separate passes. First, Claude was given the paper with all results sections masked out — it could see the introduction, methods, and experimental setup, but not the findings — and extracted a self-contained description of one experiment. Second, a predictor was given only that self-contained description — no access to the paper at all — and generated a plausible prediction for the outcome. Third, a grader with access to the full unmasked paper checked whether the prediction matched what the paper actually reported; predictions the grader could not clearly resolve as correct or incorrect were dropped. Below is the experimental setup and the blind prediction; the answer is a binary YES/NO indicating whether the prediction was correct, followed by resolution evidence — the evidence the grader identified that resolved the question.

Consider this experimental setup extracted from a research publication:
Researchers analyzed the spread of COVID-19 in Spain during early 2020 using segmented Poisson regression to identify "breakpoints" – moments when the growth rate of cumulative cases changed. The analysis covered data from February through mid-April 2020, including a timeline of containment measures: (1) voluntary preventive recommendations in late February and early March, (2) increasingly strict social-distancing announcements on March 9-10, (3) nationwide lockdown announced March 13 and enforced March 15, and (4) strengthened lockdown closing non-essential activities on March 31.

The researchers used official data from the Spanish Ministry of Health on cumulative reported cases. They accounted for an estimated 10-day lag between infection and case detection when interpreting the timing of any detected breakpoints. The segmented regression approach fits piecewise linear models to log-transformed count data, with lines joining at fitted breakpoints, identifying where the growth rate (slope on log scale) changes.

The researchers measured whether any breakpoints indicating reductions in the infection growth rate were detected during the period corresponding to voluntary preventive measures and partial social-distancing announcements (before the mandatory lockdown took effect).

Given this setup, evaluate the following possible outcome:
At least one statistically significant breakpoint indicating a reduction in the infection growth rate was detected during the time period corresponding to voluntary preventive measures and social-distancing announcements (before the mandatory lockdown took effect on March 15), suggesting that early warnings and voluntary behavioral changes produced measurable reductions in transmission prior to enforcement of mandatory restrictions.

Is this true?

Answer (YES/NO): YES